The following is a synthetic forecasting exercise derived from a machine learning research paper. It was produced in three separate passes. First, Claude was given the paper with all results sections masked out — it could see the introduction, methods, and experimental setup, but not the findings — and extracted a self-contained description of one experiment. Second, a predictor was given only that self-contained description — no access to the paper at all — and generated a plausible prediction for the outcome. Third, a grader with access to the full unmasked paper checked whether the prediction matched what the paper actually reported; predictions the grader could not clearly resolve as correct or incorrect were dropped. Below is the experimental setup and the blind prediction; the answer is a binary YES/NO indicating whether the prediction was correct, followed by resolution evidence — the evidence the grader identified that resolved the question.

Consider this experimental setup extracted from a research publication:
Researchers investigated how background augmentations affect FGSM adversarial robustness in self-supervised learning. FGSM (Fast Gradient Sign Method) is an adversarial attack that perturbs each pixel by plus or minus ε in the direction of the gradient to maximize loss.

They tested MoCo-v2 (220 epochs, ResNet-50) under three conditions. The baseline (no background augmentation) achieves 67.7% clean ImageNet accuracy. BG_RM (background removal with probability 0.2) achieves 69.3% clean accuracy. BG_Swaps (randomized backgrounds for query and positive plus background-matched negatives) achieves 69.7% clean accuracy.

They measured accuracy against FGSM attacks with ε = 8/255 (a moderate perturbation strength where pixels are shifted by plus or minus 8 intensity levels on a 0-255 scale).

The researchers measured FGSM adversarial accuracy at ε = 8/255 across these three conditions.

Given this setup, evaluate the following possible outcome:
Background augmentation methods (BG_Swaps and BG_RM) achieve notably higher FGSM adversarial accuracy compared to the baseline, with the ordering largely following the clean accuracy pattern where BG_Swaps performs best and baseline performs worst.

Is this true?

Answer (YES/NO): YES